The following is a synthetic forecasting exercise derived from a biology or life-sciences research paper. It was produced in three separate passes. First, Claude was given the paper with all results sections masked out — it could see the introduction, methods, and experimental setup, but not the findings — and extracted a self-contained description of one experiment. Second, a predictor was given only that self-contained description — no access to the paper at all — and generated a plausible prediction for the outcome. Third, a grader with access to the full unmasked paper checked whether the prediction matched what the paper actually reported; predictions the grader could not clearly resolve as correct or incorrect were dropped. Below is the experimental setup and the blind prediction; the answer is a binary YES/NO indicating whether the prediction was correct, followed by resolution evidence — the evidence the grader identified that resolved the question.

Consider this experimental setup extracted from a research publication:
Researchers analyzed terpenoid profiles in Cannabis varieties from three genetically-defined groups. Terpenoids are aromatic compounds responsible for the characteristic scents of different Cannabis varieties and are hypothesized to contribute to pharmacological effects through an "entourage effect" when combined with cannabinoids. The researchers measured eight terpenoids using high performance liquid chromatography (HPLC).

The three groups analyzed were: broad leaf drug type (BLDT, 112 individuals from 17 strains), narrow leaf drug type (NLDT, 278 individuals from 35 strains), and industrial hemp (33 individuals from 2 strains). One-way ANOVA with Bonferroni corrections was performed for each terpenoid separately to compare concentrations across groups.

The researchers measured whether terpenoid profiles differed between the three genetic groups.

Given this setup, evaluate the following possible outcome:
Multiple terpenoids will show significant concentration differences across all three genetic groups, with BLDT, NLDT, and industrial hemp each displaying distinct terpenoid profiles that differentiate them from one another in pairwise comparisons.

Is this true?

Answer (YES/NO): YES